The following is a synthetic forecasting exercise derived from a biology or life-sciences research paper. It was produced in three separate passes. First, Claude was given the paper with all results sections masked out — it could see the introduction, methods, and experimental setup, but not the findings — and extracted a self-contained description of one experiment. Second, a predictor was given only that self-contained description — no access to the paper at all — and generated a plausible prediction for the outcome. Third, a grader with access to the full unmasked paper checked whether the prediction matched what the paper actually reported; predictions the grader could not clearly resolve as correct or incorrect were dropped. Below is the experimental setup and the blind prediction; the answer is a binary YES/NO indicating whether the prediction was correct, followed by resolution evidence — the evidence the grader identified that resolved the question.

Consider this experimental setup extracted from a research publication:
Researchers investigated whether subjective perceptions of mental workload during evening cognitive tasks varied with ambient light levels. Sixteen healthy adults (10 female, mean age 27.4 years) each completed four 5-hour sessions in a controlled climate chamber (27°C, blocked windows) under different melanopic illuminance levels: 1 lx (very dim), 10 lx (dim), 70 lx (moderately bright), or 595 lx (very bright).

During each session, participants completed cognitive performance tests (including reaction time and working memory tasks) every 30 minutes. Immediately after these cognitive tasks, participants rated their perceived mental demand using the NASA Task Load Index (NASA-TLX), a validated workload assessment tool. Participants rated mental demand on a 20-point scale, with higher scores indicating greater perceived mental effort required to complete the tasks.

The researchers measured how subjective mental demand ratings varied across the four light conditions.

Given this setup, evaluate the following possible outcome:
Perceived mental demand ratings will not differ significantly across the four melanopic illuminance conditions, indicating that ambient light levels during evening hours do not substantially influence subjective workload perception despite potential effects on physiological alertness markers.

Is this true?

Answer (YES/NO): NO